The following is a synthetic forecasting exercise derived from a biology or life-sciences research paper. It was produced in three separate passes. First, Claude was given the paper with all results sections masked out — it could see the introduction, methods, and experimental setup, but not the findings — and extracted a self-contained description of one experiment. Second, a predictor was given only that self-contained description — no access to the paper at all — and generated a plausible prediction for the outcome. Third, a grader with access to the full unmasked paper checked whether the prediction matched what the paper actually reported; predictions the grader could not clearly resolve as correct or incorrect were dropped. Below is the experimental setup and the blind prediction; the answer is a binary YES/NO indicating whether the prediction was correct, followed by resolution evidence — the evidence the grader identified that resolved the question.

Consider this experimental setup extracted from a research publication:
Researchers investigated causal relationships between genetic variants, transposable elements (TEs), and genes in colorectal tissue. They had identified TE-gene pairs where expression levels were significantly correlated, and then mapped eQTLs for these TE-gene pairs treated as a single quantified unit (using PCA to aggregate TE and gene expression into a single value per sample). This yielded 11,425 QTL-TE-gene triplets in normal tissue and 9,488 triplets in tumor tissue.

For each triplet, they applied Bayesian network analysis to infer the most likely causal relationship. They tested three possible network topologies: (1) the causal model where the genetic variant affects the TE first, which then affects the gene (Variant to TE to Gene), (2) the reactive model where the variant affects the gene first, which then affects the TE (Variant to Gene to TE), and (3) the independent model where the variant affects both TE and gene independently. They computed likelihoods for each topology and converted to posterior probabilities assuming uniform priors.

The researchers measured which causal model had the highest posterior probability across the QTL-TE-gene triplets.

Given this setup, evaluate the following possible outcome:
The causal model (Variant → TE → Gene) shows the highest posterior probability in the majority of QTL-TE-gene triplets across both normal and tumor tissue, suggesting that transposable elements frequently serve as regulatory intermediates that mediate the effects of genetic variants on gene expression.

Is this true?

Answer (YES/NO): NO